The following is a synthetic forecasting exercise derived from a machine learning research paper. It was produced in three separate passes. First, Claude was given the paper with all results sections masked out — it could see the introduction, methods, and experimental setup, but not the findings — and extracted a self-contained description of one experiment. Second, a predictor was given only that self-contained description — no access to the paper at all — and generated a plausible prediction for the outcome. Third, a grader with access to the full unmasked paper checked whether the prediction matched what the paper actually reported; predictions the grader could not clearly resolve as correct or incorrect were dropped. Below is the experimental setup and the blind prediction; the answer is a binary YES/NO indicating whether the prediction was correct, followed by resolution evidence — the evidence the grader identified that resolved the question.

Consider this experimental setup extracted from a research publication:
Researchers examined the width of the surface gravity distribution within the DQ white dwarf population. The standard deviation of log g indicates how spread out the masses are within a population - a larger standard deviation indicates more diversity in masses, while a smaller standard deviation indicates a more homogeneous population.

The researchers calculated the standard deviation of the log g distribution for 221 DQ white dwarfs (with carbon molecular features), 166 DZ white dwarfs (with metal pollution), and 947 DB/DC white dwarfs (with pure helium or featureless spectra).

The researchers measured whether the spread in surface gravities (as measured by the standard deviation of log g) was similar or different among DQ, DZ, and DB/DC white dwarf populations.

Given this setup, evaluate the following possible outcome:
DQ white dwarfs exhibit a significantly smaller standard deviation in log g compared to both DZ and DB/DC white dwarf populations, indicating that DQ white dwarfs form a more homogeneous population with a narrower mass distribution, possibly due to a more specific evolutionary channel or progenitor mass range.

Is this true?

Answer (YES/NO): NO